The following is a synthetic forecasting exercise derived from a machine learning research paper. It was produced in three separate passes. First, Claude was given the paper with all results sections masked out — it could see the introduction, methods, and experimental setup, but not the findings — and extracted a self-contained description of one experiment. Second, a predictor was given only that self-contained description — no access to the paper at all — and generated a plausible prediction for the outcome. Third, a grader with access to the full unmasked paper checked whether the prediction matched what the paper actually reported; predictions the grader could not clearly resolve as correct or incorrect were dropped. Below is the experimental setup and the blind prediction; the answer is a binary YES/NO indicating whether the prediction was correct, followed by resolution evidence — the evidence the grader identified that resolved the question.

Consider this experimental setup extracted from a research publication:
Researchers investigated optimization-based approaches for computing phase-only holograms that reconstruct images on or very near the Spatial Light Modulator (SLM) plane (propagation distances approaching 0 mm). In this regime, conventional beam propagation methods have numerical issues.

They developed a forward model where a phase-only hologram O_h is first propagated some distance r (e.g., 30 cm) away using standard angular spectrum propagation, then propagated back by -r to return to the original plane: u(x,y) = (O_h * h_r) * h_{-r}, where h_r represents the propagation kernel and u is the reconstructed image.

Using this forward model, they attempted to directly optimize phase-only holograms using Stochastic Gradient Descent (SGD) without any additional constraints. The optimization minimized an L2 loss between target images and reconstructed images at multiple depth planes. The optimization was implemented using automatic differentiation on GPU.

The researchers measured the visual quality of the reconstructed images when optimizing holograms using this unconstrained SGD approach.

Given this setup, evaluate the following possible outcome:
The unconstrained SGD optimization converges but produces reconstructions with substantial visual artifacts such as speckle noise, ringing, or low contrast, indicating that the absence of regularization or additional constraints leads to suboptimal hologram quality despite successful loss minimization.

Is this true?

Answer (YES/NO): YES